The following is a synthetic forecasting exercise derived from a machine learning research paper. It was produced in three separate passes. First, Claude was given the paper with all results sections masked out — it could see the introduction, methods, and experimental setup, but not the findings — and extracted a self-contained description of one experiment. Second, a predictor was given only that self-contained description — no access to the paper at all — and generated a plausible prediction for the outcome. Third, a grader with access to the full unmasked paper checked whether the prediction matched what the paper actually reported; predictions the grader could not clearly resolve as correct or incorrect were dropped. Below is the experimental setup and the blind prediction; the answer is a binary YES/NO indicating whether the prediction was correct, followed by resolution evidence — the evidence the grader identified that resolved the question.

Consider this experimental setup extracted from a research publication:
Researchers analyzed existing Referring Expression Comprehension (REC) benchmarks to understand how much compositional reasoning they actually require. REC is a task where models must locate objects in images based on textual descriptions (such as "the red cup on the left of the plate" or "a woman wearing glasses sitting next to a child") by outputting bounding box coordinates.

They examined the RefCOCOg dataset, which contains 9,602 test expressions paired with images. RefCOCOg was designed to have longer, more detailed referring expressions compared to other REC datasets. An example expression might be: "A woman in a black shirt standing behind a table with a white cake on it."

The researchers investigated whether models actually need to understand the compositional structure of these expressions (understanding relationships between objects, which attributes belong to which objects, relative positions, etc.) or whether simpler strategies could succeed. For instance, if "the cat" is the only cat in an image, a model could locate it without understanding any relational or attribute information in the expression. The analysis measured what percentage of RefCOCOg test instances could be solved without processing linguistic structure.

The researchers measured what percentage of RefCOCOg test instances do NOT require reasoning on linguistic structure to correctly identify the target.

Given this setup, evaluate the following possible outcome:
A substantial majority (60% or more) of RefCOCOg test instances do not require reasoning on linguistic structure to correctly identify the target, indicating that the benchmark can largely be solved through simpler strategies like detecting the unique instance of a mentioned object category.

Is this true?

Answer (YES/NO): YES